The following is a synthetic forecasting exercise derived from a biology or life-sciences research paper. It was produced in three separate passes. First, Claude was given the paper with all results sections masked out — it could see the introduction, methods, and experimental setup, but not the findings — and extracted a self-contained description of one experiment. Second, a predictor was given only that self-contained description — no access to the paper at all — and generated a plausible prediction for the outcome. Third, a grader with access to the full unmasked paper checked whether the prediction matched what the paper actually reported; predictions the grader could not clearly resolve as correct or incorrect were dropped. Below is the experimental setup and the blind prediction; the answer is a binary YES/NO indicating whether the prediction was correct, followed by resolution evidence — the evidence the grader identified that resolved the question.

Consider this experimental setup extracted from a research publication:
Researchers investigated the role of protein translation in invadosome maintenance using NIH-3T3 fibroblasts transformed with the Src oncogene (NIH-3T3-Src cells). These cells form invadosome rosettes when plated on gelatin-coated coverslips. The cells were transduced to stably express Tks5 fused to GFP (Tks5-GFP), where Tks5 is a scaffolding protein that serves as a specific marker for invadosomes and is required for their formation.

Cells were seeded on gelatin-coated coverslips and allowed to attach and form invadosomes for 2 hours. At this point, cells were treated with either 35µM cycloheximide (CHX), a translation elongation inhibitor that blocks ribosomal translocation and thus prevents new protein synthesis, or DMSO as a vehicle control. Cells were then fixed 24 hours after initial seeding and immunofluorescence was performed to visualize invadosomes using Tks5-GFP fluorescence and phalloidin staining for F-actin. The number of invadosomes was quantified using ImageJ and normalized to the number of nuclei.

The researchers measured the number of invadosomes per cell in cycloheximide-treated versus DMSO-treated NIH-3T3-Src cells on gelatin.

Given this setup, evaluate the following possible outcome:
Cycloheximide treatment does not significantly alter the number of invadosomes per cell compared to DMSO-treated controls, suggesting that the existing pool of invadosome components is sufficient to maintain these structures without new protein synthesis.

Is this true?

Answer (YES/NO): NO